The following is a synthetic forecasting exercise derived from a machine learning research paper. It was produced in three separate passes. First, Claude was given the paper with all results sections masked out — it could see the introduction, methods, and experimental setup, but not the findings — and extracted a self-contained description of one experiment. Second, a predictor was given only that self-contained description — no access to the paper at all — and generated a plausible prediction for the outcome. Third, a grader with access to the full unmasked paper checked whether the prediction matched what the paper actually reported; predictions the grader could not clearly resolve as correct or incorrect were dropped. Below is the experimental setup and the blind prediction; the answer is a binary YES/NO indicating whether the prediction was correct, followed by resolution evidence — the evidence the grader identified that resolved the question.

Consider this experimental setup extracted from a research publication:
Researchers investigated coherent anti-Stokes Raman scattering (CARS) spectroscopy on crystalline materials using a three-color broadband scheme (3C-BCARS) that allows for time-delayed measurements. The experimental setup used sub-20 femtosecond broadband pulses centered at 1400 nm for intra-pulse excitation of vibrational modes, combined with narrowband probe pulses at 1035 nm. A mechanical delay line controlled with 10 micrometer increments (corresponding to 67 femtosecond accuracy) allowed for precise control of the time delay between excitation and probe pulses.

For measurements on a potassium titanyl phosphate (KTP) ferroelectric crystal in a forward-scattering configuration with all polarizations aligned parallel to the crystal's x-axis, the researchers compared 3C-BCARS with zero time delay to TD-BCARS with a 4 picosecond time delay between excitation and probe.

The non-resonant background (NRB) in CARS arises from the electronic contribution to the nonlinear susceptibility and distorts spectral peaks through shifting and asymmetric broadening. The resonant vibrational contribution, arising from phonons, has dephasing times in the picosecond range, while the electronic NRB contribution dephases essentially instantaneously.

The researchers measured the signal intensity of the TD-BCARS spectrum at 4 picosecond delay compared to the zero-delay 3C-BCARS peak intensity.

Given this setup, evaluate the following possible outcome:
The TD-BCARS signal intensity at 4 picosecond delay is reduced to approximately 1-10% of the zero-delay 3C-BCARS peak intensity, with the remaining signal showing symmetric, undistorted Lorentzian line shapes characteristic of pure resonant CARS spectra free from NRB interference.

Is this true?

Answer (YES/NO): YES